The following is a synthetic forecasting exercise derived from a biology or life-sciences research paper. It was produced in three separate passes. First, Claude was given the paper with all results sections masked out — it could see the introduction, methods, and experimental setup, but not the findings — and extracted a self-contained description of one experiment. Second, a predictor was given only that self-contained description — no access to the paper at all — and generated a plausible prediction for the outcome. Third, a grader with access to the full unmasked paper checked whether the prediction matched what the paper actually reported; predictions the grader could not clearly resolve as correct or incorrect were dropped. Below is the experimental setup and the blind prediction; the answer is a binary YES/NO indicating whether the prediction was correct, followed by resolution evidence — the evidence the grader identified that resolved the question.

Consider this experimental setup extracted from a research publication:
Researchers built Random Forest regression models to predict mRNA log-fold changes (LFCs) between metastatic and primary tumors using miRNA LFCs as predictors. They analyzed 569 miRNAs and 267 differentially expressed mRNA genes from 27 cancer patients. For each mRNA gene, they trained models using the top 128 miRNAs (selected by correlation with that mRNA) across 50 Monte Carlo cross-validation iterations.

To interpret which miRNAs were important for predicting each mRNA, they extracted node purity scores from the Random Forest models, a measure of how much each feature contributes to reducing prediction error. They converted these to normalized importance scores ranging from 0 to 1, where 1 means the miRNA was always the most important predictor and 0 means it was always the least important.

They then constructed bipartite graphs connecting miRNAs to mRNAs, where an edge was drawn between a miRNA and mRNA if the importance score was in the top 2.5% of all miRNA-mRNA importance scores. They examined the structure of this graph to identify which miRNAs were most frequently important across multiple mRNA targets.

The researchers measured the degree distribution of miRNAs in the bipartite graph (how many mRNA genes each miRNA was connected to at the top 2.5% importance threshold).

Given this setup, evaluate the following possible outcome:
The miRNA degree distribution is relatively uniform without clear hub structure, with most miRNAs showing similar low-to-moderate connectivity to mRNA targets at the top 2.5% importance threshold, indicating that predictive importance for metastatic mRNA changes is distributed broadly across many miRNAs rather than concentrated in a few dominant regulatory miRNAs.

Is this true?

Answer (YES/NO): NO